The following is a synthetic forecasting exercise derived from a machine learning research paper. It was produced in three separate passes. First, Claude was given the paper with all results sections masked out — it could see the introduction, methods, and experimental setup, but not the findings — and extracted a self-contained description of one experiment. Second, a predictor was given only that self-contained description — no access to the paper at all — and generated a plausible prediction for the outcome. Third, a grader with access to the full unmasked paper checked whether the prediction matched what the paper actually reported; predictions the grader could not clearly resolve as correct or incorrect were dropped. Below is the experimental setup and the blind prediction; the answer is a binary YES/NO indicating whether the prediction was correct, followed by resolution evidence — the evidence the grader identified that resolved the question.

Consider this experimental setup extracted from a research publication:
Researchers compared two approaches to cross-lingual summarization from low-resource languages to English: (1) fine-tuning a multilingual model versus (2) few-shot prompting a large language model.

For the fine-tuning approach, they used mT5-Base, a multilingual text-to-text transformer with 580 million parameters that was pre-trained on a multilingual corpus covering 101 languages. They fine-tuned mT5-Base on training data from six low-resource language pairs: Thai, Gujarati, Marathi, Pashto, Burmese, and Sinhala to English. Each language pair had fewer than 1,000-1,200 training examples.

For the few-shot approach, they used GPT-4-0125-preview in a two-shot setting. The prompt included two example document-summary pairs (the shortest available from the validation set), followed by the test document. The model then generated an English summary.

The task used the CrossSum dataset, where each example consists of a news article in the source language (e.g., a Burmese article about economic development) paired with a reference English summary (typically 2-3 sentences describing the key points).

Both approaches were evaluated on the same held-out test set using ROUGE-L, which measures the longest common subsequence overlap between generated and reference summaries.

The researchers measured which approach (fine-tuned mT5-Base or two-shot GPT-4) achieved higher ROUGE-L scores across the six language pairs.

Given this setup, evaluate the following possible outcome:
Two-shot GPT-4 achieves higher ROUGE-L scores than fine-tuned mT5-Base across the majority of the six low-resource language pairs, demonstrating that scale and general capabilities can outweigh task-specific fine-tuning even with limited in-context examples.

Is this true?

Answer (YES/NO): NO